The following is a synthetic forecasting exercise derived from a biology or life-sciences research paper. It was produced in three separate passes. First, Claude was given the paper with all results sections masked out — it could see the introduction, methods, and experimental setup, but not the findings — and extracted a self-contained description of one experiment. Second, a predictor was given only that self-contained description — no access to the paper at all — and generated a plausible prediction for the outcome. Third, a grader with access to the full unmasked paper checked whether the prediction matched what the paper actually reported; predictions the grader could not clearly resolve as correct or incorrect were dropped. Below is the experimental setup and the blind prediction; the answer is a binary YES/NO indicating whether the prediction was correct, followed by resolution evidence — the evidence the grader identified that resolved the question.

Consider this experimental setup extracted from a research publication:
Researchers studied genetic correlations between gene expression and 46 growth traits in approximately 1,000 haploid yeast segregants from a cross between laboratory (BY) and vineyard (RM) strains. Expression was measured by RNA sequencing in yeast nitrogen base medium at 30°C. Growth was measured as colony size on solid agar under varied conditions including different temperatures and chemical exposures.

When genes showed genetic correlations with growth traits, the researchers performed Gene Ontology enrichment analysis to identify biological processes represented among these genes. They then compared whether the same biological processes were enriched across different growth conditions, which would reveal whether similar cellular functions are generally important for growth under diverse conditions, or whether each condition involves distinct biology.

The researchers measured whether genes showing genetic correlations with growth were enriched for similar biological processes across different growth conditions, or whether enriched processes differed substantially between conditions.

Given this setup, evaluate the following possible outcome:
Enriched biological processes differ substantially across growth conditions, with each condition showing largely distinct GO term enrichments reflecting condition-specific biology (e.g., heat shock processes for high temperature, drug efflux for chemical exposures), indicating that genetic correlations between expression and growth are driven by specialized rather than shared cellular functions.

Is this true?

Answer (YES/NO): NO